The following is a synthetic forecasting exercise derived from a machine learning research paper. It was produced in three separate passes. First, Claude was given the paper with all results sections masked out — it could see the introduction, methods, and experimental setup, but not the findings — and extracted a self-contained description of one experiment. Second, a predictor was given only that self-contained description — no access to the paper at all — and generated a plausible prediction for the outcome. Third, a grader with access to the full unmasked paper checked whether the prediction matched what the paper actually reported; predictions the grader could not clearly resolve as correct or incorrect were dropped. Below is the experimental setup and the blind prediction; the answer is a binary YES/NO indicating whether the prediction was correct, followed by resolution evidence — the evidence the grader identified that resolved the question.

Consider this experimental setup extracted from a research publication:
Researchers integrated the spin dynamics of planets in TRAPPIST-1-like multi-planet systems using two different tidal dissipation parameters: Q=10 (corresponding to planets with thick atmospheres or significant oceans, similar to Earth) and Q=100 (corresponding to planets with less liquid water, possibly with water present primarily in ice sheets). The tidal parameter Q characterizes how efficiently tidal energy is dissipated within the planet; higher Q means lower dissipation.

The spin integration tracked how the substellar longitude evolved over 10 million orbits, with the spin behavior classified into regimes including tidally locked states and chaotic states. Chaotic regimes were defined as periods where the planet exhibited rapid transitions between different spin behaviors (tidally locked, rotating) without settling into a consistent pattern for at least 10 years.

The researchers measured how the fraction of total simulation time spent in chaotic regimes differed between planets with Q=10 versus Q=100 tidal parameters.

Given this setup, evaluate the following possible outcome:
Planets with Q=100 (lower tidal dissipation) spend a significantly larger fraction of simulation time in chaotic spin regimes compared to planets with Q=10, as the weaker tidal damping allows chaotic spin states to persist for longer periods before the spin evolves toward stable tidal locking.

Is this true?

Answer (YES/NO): NO